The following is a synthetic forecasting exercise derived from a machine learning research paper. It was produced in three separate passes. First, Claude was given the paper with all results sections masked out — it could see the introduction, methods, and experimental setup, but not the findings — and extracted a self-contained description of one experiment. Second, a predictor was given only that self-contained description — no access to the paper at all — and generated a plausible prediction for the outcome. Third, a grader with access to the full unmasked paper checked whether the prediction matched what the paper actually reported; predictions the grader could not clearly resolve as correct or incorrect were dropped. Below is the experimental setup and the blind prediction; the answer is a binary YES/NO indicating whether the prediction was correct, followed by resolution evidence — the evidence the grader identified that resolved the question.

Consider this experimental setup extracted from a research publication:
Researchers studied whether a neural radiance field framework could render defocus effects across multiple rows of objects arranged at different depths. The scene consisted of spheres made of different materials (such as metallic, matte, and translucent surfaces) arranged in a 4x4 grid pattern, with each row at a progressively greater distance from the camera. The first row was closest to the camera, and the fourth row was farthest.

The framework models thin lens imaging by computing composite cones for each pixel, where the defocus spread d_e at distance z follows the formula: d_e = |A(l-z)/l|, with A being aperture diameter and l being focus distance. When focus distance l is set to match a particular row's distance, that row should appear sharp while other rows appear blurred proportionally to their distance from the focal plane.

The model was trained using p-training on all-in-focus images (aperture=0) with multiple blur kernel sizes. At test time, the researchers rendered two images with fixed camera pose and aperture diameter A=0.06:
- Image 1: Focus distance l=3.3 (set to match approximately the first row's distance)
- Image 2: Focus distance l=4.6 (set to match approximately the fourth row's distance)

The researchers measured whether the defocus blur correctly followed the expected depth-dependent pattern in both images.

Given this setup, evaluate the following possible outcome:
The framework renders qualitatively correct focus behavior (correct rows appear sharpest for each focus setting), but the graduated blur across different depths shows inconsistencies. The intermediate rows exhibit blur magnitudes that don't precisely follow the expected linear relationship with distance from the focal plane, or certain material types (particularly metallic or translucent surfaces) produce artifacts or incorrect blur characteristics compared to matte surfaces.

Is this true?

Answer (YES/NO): NO